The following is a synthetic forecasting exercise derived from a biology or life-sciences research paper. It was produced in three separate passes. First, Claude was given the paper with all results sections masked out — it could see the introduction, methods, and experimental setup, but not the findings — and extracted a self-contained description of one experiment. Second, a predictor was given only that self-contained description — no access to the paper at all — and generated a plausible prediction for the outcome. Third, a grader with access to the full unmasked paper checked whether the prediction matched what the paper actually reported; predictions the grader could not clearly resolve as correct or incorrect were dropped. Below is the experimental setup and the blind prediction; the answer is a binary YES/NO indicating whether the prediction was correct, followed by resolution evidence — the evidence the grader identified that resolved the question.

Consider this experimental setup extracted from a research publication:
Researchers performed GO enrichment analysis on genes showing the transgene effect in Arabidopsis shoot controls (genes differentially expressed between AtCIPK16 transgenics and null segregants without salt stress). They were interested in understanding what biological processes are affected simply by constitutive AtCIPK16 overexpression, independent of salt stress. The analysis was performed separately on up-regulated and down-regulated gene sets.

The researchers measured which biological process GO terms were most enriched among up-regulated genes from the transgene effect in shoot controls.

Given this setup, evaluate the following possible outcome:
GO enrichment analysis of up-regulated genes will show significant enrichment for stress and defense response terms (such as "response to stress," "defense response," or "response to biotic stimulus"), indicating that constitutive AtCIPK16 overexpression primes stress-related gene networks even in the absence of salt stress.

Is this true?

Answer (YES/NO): YES